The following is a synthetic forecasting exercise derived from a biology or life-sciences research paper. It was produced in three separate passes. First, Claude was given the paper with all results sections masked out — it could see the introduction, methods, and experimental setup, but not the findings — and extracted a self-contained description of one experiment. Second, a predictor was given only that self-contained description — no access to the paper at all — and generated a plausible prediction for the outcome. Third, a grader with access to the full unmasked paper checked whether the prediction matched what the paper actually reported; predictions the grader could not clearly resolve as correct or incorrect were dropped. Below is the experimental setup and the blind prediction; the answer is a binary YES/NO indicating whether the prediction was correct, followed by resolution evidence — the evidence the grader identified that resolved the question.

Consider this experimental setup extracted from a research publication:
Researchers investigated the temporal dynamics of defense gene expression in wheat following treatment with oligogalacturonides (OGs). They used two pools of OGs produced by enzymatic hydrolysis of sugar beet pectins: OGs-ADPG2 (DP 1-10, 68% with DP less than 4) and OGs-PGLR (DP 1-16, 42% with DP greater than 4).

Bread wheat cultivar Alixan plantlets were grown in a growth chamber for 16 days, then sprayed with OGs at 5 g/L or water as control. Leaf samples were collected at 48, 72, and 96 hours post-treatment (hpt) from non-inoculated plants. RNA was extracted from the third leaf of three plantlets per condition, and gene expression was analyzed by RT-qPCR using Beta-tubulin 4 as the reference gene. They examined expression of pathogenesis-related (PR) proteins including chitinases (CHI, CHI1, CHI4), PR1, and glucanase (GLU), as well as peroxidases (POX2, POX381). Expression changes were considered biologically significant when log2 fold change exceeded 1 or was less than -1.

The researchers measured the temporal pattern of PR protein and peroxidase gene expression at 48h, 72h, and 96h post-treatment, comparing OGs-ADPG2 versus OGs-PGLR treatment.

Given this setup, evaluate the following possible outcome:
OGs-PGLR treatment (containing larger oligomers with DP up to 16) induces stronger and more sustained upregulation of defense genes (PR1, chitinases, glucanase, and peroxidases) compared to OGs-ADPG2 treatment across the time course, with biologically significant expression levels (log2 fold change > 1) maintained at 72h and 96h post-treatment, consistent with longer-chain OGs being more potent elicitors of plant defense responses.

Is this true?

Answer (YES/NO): NO